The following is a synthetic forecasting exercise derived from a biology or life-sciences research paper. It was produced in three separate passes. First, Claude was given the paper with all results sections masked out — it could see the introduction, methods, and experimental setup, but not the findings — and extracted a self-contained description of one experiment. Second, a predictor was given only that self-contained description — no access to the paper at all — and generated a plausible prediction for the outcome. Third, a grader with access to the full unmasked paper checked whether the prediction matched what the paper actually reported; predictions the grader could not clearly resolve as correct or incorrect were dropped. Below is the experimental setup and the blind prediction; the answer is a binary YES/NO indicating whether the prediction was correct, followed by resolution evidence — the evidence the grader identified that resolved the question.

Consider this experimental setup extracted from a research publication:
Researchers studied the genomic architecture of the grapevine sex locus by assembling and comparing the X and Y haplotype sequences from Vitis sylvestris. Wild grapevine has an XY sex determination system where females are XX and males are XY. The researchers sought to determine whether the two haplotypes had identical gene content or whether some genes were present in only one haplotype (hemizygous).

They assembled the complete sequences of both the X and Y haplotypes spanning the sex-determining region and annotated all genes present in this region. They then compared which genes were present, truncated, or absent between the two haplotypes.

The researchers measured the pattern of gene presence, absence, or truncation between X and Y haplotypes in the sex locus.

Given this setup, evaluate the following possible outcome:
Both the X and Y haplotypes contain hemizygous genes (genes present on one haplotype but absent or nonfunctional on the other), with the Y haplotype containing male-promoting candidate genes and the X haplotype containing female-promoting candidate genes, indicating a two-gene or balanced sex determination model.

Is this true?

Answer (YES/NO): NO